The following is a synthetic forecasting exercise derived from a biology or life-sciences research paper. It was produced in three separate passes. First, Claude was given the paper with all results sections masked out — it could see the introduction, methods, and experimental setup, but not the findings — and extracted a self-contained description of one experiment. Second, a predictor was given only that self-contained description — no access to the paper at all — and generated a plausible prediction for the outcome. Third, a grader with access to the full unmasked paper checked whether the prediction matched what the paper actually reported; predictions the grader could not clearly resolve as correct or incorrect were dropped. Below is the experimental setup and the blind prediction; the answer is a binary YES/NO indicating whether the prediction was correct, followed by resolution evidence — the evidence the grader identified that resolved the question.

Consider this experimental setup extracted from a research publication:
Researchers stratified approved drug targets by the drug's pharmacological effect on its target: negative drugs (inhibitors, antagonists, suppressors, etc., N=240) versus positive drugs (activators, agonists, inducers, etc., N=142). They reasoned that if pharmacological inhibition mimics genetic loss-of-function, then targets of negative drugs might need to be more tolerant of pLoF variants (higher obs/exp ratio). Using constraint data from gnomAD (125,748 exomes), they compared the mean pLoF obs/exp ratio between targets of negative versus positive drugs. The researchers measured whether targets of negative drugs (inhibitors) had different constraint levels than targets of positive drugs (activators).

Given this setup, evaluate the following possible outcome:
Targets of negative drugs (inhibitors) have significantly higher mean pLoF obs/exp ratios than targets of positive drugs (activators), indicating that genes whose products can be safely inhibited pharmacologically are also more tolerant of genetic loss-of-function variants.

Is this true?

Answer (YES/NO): NO